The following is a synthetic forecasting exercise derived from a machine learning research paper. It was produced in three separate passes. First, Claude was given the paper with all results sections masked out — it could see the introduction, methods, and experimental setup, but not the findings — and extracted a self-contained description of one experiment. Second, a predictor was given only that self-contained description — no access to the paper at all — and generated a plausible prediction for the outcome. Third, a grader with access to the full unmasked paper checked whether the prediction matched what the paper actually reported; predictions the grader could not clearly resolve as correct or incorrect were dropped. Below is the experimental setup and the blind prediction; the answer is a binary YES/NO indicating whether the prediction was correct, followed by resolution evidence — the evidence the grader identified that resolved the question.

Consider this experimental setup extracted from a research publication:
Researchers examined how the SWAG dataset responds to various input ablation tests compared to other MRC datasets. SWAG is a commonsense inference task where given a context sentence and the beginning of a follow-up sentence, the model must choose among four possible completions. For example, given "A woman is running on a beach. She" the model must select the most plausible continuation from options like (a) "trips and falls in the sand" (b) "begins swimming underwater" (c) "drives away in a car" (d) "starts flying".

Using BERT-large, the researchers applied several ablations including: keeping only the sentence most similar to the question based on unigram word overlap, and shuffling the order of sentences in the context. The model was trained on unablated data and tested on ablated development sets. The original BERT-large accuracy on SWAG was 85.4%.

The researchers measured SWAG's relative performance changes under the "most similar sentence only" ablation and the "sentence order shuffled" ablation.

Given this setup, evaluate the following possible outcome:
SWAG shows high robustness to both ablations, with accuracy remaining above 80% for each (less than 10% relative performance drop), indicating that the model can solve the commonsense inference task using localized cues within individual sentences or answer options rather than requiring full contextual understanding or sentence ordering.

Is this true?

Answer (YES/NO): YES